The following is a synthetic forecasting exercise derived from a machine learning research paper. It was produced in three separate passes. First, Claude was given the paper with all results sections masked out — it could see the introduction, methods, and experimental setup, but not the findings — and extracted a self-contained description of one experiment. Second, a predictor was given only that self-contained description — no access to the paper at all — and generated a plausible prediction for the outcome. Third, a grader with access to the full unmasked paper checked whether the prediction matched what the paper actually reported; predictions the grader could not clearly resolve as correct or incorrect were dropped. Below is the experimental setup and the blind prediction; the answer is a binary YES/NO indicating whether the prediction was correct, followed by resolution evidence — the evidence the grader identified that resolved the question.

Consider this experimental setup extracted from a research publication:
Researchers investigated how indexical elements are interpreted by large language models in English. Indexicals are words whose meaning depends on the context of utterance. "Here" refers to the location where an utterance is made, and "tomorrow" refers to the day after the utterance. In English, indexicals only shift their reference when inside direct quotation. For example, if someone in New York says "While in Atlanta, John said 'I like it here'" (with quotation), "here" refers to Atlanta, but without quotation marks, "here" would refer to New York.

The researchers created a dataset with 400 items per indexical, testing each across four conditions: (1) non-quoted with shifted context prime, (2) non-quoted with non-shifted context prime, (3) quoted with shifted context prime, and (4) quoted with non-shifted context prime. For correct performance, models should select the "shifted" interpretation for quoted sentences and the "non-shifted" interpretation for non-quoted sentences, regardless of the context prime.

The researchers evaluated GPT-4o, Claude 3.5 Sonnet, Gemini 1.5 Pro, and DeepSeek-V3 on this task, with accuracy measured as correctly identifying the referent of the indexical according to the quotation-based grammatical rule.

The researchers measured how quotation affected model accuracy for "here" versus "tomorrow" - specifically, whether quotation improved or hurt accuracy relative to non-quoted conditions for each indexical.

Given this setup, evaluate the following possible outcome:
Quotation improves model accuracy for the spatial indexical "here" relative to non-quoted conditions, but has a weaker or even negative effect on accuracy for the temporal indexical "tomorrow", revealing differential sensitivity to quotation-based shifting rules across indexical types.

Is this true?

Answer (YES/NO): YES